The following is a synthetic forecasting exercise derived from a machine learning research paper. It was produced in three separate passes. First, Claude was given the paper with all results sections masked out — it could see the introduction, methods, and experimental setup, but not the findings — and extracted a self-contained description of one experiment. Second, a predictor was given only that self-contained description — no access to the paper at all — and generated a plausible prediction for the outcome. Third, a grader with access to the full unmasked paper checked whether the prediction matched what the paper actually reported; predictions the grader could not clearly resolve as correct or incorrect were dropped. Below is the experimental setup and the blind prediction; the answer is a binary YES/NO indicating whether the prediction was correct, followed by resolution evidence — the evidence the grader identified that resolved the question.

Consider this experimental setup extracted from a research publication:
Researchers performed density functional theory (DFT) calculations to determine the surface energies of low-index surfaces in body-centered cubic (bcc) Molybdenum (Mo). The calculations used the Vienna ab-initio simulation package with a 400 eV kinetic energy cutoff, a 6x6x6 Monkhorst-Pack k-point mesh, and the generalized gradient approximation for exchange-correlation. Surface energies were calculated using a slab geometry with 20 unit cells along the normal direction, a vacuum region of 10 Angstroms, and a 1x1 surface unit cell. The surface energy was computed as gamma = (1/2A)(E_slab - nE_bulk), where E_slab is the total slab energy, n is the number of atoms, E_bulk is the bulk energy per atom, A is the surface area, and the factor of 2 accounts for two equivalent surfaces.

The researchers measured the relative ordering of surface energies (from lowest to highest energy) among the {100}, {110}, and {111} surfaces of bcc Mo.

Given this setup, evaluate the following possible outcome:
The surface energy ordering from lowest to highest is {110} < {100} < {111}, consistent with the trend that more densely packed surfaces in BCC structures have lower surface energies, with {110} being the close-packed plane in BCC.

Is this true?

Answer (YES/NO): NO